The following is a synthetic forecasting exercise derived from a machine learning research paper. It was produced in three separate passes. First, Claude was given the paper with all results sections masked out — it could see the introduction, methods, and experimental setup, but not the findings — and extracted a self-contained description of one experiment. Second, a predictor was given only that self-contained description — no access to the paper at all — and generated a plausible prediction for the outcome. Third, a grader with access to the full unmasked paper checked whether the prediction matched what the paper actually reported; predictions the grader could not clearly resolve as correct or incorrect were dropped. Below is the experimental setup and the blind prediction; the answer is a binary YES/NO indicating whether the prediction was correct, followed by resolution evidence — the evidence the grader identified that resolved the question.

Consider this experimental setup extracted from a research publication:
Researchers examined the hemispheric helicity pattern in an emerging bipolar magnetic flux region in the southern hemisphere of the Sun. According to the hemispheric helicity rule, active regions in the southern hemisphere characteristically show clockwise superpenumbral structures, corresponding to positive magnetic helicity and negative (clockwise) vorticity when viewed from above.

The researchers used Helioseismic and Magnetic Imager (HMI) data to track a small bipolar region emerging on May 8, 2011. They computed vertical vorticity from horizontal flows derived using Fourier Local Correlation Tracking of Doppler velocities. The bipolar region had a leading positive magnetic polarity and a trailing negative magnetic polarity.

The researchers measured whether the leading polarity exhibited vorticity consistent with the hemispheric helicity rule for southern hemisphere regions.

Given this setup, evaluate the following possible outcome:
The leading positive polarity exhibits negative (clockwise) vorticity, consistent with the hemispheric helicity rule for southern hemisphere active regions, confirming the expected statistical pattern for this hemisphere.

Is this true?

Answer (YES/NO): YES